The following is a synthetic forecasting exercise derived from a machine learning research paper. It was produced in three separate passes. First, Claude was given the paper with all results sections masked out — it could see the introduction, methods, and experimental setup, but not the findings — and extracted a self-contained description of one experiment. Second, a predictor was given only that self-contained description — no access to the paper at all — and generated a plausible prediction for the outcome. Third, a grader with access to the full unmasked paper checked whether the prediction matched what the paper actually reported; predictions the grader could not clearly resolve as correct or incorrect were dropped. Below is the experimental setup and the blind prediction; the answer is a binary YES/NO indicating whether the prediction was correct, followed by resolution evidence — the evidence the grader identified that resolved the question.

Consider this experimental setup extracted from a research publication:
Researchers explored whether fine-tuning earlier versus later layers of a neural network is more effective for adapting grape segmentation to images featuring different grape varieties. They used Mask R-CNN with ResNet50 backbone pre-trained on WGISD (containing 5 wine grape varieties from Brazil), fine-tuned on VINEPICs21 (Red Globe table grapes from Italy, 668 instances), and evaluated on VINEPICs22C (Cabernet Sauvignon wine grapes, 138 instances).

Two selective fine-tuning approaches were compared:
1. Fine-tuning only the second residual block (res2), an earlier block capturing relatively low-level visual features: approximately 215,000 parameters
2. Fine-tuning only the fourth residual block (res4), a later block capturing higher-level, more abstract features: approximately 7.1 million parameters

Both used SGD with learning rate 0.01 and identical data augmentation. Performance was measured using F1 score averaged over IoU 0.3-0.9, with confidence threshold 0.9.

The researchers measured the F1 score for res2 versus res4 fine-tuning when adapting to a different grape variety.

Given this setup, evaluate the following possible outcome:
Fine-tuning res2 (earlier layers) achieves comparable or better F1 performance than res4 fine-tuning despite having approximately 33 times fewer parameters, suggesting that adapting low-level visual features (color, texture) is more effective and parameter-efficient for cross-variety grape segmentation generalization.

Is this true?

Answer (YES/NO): NO